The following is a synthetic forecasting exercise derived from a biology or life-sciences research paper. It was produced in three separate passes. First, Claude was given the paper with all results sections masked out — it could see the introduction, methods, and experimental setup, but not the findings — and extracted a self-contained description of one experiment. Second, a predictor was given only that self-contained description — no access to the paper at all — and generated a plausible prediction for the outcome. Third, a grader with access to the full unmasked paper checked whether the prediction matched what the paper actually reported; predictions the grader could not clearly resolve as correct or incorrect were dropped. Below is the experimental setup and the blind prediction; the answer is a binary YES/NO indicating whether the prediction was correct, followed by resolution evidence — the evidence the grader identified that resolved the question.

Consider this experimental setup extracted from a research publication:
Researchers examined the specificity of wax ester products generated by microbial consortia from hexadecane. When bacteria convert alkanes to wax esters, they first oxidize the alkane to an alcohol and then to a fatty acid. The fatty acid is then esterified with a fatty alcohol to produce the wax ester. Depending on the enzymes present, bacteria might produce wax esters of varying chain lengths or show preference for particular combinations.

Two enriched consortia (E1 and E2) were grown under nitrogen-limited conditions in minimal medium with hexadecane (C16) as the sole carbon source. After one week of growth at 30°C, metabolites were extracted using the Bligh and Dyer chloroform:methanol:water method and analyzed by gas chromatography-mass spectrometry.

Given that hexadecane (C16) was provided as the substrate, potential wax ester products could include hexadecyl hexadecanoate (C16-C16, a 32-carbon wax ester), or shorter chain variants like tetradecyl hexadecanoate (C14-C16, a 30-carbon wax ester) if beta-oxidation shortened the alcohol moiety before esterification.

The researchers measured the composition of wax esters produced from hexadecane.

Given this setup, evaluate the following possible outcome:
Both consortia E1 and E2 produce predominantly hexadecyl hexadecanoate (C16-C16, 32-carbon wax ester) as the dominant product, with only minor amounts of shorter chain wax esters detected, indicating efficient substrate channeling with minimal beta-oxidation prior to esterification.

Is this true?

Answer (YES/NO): YES